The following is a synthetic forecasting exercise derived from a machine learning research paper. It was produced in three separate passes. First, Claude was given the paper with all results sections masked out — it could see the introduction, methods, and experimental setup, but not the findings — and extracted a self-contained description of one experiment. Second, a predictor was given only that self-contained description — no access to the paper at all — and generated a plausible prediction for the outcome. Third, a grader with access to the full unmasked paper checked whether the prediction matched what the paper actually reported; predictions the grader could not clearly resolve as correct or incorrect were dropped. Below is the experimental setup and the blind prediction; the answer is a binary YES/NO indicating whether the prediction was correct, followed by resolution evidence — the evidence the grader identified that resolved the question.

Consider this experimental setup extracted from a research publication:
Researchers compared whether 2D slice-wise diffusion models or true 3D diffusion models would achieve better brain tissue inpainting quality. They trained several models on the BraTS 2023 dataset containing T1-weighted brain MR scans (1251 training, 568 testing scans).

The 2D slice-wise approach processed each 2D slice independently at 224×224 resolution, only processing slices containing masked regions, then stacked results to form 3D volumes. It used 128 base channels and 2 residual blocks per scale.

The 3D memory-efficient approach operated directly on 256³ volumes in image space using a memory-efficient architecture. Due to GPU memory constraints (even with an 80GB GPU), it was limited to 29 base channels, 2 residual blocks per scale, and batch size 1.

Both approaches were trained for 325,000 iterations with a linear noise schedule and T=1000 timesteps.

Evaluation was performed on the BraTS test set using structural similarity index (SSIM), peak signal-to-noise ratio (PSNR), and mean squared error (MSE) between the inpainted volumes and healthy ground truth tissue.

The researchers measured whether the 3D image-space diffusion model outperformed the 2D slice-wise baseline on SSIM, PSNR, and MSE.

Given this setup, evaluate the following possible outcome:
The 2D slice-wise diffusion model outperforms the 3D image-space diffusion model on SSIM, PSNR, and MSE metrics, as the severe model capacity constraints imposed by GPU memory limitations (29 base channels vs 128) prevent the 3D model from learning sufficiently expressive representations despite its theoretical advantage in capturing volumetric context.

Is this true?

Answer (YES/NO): YES